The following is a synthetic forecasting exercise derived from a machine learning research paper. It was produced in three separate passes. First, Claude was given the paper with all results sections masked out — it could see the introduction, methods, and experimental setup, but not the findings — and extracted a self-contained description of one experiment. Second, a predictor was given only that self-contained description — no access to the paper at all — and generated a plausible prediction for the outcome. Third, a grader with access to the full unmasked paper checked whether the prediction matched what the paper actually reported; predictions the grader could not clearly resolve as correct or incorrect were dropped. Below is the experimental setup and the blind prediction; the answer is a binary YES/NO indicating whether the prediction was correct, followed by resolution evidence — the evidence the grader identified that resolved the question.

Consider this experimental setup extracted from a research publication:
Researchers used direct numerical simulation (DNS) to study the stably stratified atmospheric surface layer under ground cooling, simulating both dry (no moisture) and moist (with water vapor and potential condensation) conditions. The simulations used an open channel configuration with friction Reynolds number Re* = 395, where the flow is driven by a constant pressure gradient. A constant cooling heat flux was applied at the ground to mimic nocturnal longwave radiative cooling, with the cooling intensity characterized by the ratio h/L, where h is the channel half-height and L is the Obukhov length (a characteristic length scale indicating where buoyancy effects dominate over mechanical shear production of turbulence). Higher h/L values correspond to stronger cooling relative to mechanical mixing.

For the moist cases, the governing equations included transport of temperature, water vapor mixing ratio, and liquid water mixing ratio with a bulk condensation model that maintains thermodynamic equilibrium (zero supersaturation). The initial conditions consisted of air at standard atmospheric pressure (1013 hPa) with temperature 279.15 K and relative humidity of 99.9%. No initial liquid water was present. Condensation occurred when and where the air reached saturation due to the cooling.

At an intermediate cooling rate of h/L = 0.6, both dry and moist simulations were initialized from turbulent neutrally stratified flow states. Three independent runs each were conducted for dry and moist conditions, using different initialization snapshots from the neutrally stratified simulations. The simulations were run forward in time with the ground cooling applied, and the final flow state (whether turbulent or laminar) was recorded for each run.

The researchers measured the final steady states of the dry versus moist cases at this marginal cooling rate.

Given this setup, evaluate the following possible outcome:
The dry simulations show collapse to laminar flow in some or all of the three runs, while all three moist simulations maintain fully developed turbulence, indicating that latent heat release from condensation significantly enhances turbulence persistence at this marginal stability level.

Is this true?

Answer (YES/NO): YES